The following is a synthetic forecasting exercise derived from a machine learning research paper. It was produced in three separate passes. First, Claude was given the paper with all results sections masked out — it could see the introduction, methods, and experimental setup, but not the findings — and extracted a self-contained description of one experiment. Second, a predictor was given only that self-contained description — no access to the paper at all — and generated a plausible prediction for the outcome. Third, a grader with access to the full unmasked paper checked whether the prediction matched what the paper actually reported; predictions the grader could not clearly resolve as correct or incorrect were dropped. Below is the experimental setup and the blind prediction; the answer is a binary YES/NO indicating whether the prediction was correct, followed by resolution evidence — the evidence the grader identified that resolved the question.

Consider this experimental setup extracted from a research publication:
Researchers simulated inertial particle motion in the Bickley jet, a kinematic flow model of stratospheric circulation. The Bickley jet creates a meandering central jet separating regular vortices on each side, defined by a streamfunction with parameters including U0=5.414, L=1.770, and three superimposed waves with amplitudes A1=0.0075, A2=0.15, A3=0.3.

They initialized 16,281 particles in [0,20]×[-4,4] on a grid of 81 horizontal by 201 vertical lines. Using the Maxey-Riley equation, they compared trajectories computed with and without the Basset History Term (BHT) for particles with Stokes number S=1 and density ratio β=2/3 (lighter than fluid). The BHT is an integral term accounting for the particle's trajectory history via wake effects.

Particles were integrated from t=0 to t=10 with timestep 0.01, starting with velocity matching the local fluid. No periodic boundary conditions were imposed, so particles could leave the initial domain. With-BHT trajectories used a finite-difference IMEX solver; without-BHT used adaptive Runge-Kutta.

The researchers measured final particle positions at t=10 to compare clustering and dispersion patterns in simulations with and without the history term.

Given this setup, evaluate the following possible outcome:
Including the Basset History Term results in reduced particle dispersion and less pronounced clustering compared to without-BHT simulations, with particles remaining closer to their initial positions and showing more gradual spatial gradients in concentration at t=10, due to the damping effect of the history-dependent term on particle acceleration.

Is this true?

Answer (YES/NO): NO